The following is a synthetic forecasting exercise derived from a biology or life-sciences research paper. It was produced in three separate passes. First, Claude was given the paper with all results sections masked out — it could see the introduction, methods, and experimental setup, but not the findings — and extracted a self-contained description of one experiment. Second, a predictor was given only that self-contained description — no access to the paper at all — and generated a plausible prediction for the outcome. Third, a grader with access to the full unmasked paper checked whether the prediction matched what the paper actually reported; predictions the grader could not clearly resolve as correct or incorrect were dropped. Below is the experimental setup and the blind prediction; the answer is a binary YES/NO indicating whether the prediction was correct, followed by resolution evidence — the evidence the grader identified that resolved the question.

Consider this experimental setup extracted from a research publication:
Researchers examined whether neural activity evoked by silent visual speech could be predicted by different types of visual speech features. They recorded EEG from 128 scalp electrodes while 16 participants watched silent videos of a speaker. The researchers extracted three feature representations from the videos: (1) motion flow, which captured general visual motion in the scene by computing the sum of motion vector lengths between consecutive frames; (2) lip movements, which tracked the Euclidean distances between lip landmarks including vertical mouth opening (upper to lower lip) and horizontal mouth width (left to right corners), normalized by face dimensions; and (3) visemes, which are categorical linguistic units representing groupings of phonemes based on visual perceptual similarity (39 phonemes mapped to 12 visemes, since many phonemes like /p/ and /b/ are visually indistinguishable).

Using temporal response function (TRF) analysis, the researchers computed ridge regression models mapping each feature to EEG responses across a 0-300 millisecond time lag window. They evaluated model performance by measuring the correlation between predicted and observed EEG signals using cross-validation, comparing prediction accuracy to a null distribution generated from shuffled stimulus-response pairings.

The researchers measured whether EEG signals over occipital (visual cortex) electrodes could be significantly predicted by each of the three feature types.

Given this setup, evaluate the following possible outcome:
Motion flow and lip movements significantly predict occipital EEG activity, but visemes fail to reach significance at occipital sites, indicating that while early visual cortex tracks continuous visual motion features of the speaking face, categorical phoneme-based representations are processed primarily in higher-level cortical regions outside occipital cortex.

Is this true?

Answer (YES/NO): NO